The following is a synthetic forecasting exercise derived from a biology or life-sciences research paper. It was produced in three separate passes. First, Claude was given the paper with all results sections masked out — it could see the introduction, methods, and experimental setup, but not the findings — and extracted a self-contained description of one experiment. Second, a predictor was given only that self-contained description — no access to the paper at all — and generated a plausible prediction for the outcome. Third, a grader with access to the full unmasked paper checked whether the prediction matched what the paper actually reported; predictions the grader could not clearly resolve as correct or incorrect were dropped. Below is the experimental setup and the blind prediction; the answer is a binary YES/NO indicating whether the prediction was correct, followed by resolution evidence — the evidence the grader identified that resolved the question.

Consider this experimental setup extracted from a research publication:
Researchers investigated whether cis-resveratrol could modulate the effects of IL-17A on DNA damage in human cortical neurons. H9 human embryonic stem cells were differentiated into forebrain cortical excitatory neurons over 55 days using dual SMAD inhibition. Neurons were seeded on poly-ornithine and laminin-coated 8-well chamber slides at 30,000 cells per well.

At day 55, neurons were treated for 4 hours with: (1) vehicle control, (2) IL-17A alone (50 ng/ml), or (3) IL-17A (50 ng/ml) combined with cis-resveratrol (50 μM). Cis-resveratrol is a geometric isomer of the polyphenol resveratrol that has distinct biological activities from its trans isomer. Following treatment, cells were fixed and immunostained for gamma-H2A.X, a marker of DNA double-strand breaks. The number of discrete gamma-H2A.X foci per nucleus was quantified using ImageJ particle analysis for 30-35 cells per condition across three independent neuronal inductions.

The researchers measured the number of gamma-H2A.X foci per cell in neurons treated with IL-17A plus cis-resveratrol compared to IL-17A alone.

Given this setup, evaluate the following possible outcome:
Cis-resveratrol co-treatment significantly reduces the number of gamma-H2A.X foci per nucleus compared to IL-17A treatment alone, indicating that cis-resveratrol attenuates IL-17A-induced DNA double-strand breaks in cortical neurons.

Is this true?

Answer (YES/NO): YES